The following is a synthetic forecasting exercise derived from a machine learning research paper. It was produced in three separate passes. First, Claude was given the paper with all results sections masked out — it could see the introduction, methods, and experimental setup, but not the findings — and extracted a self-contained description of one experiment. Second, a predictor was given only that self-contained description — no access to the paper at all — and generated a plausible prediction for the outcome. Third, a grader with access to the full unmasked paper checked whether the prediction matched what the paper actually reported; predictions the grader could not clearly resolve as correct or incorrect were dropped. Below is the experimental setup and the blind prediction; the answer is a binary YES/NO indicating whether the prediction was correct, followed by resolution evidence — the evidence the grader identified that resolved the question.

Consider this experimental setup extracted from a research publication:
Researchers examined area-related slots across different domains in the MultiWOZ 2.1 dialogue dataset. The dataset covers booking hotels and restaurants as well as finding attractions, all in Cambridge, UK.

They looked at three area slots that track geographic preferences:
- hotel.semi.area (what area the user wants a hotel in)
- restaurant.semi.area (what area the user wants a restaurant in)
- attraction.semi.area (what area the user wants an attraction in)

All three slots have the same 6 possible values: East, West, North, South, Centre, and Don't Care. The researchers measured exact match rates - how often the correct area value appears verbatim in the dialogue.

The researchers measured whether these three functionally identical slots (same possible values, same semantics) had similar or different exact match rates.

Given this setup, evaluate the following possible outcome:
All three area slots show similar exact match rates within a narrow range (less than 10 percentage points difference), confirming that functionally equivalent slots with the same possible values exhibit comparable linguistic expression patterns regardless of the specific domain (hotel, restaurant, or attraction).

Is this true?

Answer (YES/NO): YES